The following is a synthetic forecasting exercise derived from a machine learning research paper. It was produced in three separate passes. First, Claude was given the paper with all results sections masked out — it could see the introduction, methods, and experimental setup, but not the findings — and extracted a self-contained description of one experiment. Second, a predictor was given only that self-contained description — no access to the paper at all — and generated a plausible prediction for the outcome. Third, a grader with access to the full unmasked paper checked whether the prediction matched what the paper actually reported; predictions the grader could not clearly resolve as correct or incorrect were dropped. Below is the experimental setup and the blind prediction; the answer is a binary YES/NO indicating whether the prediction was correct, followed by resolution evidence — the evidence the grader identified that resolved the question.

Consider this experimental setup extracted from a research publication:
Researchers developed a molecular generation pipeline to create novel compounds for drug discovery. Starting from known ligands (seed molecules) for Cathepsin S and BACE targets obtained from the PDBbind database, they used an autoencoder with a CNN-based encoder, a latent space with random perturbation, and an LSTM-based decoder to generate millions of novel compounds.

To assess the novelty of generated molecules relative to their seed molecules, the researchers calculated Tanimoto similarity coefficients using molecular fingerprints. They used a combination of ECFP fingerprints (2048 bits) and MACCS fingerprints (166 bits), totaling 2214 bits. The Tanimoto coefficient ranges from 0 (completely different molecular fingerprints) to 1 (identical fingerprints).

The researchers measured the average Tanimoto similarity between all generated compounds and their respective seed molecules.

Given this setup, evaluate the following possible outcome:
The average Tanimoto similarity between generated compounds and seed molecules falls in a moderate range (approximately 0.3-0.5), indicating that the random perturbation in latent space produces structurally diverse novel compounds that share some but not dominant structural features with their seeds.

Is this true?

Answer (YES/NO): YES